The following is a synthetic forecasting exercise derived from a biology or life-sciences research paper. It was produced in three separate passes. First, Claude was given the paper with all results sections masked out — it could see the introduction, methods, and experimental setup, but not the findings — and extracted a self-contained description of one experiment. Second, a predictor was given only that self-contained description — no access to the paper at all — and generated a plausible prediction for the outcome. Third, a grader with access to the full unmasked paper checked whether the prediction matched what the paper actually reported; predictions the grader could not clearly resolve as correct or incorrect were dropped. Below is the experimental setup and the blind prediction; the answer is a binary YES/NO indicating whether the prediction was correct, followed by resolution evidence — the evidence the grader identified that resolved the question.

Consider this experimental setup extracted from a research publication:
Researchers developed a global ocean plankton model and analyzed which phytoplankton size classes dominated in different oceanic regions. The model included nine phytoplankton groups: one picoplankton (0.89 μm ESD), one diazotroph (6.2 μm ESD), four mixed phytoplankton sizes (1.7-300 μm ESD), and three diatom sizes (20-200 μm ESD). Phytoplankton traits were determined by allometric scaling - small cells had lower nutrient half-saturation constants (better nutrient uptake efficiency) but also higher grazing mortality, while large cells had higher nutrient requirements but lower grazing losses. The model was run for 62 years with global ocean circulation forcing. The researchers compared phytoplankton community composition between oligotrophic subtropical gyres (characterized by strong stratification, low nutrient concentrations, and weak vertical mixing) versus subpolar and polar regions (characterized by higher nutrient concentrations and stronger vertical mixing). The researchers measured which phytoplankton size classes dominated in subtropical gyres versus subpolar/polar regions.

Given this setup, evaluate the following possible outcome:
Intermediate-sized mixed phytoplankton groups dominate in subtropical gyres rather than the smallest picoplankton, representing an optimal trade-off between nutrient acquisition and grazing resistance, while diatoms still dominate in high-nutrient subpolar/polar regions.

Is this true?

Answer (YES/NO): NO